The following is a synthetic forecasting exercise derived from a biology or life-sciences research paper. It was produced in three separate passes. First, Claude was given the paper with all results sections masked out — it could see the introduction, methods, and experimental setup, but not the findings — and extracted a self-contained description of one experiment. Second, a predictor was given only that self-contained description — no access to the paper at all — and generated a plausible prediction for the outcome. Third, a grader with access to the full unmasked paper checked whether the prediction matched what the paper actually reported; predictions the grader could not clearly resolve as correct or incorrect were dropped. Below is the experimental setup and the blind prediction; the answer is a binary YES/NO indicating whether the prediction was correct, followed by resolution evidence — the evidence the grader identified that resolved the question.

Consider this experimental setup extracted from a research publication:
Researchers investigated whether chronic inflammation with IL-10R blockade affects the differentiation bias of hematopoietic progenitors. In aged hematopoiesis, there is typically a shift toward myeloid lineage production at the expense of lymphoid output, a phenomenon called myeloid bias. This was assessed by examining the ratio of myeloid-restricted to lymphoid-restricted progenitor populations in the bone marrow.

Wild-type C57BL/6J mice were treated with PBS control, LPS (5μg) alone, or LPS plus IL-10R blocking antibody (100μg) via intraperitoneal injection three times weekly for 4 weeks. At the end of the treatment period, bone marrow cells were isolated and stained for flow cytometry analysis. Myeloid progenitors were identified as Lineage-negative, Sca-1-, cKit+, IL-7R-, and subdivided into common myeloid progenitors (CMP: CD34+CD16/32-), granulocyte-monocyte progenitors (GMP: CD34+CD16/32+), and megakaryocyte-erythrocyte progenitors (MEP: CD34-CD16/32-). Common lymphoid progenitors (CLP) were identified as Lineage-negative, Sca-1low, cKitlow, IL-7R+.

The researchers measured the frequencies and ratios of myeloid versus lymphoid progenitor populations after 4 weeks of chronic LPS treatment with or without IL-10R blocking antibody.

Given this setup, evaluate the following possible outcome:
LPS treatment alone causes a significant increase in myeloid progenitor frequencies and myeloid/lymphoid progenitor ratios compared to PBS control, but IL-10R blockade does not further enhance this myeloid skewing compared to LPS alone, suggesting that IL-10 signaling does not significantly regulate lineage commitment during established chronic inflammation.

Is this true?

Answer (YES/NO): NO